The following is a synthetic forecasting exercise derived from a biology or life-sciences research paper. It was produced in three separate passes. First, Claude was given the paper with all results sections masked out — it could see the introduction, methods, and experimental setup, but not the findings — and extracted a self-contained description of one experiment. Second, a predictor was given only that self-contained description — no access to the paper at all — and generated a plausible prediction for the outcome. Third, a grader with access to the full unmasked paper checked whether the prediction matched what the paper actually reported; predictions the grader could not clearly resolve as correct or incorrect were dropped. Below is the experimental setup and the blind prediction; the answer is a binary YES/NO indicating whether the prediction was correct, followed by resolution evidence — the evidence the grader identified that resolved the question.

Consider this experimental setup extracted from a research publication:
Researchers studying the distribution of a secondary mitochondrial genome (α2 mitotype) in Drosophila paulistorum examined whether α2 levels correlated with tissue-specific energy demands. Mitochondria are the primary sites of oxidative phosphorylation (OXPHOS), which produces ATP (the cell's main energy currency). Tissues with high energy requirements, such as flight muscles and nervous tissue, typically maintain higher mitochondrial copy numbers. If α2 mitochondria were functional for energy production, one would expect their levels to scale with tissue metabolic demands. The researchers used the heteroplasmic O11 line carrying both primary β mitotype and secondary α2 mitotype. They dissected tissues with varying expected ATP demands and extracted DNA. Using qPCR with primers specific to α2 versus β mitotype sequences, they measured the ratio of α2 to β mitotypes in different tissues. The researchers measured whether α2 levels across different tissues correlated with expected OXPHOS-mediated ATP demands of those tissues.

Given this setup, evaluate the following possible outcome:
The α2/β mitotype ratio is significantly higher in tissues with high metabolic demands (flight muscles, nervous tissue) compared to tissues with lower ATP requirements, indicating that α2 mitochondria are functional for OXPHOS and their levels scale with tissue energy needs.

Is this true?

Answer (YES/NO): NO